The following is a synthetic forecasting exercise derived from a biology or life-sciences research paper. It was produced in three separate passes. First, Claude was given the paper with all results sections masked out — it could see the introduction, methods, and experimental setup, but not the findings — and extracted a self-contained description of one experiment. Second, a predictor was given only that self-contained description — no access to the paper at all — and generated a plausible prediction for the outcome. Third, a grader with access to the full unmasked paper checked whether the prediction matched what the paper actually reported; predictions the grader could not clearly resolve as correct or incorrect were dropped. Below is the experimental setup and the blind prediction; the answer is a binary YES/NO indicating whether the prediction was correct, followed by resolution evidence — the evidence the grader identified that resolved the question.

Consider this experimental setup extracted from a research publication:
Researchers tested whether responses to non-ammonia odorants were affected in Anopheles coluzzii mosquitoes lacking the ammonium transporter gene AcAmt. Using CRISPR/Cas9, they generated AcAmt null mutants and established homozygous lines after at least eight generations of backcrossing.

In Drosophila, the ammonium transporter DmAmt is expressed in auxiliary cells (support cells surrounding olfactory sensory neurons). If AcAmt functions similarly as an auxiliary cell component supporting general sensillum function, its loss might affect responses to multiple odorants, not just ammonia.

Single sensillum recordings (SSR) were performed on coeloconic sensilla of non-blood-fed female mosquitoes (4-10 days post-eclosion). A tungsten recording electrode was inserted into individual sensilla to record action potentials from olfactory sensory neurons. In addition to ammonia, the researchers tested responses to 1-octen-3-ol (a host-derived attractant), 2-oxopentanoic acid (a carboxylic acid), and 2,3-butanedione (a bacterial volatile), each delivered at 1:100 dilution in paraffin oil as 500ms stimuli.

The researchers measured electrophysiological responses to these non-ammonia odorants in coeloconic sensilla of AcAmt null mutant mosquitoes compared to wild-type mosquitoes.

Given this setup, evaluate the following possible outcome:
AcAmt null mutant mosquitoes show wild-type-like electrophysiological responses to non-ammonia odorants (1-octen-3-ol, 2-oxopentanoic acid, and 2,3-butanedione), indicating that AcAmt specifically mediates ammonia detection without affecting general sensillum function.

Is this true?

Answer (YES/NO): YES